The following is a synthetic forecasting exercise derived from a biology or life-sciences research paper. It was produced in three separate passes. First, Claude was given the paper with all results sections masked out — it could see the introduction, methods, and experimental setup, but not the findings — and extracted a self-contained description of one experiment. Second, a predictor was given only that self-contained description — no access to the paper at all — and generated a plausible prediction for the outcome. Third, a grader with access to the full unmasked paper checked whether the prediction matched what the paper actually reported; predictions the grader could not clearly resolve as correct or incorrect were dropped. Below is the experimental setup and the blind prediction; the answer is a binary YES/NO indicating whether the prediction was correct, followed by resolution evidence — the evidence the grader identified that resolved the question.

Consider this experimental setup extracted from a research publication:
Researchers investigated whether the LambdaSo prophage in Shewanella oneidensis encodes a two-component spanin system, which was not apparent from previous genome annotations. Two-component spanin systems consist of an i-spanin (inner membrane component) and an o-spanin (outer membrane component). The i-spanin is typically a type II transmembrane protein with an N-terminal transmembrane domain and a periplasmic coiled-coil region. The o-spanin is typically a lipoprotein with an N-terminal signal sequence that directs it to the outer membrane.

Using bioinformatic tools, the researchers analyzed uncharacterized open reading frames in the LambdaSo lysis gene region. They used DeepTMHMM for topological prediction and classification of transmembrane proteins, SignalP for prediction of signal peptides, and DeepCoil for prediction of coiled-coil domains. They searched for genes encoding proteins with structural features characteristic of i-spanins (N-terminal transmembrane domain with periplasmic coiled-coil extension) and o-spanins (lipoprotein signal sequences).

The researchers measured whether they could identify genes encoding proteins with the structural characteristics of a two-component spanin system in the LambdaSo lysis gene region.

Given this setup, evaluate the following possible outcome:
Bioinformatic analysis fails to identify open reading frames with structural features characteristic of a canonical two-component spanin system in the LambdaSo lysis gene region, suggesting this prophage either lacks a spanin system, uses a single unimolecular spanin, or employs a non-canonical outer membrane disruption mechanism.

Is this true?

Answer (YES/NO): NO